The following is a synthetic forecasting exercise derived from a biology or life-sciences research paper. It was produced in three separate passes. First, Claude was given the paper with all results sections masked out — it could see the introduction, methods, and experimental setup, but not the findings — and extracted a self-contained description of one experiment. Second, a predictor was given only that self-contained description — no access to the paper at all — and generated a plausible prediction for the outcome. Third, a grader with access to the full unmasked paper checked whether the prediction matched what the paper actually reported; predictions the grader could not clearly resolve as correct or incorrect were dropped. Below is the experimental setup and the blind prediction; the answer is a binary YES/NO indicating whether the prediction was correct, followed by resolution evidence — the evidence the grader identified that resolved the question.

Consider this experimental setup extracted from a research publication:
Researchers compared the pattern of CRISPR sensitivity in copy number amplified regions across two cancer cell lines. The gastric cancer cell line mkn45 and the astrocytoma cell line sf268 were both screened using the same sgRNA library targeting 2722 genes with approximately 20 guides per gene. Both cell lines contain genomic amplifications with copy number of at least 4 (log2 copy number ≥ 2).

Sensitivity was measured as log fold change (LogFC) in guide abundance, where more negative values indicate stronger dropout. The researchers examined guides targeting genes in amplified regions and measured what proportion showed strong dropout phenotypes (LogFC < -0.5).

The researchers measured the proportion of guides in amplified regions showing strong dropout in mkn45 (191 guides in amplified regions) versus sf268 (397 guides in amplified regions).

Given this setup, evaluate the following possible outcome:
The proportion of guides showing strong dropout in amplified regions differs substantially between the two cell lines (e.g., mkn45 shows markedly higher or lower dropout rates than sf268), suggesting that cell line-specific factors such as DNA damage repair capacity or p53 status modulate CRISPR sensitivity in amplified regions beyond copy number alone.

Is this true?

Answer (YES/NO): YES